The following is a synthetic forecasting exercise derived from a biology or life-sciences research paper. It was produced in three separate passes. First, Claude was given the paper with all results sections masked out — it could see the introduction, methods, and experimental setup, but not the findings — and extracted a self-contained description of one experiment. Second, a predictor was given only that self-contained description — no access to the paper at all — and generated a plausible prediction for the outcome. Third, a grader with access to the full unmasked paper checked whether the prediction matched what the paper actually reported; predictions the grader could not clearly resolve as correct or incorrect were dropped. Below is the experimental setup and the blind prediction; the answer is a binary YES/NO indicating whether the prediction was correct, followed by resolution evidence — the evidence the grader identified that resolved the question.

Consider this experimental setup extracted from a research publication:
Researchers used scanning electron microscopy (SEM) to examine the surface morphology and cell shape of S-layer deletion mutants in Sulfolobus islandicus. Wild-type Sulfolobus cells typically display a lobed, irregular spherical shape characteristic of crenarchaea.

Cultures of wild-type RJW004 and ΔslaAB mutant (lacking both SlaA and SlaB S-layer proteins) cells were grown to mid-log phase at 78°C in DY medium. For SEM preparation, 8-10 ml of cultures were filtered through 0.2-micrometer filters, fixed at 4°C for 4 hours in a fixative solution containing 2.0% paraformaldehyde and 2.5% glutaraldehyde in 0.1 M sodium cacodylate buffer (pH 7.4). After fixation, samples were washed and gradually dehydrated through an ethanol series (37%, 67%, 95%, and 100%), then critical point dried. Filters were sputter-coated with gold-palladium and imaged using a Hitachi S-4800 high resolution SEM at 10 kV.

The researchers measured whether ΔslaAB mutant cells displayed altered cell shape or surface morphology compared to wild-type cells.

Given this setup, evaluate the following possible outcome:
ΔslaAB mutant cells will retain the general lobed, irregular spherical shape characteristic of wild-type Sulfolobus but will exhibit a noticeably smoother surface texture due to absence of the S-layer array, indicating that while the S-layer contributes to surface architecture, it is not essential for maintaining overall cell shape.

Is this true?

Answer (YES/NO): NO